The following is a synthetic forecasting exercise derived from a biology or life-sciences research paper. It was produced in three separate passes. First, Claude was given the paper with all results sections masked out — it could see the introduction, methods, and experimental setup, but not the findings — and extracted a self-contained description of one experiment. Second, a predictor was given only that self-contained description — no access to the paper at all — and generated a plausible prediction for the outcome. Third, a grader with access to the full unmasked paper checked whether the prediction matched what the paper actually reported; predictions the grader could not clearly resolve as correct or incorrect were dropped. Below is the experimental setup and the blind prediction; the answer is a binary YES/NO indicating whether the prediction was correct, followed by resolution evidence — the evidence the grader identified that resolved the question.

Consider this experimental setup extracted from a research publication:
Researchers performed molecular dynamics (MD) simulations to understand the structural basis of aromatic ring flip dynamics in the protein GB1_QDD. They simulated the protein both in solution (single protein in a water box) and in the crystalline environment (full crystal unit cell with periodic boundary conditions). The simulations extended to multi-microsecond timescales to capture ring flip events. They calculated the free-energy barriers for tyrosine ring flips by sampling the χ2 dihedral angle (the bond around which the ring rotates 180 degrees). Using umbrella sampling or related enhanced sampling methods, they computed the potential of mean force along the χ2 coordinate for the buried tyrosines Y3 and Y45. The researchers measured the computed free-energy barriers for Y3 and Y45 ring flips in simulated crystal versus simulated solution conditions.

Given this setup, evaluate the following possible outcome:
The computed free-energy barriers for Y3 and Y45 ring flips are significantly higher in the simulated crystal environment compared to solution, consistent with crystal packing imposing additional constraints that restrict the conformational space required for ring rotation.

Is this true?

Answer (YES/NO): YES